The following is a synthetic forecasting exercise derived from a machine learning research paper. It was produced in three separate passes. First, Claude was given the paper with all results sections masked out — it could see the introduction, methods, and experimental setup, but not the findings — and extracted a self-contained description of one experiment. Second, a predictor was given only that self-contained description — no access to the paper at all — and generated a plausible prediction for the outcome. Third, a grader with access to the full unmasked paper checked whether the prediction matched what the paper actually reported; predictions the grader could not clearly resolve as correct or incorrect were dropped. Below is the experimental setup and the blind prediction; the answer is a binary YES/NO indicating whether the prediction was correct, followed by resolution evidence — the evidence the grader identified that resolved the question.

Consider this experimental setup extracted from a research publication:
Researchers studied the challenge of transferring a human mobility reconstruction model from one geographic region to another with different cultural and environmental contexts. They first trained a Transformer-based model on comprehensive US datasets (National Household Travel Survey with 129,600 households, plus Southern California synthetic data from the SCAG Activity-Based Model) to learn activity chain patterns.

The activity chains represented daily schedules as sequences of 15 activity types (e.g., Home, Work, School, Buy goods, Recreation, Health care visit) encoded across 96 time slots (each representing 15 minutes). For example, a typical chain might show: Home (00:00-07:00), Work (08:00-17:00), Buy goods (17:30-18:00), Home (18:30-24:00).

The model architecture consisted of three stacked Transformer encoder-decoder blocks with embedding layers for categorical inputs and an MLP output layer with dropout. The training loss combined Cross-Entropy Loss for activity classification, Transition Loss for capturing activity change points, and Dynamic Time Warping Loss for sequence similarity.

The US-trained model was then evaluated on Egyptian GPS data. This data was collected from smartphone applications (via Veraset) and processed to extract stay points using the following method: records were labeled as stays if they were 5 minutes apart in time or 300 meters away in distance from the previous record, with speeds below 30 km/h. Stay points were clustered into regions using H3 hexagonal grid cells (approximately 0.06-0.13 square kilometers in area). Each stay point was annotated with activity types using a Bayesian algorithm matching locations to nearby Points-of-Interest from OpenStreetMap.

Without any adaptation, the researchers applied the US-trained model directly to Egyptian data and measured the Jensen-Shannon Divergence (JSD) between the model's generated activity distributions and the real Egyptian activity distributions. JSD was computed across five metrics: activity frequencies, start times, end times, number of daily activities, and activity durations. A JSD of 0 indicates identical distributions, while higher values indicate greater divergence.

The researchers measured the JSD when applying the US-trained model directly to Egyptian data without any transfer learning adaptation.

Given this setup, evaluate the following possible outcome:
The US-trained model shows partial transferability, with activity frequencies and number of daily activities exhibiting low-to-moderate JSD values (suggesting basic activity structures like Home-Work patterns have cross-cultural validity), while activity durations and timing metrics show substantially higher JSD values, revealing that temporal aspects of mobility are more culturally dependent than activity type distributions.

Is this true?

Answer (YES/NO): NO